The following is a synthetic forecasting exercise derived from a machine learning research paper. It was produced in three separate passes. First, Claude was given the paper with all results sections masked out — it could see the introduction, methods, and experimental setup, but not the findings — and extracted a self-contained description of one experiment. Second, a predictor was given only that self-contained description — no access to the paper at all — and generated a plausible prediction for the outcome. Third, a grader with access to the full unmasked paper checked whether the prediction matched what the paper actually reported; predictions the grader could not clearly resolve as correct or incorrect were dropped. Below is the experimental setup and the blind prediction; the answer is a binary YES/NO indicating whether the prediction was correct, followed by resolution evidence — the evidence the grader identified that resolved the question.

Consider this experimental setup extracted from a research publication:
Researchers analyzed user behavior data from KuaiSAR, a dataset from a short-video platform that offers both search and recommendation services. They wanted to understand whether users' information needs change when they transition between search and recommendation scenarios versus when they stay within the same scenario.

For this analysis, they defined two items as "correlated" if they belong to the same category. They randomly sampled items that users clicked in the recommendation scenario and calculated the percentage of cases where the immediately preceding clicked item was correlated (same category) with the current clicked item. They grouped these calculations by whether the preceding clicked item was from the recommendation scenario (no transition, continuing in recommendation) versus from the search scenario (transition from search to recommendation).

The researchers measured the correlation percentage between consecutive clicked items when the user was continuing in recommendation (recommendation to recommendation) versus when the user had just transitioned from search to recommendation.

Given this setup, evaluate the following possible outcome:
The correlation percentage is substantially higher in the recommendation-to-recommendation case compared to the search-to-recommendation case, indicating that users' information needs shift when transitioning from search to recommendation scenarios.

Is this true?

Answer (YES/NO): YES